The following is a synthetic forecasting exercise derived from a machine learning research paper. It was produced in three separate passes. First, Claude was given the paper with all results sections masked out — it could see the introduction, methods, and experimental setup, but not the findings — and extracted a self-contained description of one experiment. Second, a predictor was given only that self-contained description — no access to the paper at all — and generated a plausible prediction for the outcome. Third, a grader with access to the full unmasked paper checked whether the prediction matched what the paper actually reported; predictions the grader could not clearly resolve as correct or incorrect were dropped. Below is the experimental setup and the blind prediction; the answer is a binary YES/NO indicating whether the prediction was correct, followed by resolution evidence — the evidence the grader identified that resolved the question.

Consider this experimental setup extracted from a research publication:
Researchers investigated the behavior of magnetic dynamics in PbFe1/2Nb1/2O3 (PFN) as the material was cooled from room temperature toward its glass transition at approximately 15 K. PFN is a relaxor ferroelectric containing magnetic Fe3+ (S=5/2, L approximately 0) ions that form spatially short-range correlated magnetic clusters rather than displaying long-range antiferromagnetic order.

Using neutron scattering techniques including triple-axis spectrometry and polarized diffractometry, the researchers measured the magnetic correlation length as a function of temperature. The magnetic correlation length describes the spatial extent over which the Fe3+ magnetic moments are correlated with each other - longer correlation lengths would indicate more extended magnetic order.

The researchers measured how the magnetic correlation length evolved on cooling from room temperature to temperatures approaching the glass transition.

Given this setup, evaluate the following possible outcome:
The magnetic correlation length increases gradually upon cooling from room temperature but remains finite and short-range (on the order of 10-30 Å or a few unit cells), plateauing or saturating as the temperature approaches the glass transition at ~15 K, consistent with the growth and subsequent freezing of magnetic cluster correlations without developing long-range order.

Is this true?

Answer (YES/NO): NO